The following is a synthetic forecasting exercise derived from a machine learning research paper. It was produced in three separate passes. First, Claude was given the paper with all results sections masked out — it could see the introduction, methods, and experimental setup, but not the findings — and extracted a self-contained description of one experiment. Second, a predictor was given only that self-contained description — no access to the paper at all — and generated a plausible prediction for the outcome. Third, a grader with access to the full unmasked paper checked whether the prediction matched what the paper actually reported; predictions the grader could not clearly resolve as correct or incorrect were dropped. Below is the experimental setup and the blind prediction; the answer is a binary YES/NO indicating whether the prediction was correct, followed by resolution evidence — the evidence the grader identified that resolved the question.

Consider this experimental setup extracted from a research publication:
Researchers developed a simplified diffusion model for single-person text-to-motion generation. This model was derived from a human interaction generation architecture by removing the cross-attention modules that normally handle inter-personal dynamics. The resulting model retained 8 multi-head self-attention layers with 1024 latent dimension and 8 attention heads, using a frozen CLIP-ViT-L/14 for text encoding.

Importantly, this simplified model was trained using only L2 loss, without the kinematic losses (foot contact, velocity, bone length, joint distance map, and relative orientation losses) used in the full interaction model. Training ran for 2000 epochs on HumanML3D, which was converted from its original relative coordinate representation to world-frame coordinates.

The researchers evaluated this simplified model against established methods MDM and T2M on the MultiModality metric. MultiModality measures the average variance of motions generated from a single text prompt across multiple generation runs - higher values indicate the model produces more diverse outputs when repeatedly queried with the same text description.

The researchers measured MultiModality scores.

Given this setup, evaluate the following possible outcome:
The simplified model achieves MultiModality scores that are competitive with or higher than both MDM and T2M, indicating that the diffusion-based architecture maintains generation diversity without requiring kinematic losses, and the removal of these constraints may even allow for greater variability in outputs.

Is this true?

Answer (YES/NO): NO